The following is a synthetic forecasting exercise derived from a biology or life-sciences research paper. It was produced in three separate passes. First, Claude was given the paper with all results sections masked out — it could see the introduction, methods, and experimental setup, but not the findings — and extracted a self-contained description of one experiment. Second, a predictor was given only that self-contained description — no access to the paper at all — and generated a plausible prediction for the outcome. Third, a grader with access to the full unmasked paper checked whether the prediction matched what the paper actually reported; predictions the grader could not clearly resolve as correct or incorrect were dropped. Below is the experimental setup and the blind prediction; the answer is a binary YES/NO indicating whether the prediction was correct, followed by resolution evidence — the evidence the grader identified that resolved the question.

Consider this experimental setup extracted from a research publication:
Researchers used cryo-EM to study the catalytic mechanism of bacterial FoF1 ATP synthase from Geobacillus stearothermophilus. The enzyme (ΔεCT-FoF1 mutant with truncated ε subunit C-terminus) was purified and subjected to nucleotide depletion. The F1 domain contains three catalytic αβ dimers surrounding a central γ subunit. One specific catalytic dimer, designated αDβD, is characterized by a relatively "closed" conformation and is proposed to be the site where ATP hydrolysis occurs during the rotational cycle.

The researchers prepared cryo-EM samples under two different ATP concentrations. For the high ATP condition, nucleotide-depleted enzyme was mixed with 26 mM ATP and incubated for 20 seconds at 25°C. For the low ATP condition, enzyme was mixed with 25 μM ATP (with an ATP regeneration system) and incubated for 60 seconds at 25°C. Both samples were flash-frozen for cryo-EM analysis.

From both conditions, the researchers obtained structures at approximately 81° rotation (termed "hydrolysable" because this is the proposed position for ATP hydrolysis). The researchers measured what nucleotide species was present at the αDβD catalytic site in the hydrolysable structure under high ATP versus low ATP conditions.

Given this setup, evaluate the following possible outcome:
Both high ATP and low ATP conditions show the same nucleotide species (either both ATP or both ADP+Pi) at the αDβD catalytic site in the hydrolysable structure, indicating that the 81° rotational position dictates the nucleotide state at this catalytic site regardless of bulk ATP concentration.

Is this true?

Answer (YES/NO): NO